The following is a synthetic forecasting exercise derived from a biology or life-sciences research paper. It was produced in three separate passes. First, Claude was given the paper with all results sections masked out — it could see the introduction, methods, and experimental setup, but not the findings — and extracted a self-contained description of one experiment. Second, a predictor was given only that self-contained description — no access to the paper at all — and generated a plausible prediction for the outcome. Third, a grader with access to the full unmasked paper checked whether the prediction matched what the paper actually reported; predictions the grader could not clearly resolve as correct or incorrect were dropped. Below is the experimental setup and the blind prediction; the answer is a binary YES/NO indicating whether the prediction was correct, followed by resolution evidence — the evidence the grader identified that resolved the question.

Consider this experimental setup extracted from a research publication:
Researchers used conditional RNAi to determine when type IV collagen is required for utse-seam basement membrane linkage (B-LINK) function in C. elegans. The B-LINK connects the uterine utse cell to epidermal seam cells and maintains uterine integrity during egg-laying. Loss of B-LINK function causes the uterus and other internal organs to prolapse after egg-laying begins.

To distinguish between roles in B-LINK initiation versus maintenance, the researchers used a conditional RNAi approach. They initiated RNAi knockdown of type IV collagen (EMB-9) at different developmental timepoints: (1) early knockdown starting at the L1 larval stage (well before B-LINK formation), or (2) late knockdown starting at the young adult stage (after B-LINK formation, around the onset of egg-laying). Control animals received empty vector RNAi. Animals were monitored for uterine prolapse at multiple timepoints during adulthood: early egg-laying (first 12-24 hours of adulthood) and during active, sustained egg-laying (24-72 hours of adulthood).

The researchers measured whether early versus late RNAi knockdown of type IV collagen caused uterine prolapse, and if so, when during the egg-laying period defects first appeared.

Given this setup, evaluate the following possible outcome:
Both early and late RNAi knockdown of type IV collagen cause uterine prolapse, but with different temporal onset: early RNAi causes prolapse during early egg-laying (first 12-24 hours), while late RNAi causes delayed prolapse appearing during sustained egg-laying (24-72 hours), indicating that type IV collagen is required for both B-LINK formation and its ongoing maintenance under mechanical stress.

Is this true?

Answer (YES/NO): NO